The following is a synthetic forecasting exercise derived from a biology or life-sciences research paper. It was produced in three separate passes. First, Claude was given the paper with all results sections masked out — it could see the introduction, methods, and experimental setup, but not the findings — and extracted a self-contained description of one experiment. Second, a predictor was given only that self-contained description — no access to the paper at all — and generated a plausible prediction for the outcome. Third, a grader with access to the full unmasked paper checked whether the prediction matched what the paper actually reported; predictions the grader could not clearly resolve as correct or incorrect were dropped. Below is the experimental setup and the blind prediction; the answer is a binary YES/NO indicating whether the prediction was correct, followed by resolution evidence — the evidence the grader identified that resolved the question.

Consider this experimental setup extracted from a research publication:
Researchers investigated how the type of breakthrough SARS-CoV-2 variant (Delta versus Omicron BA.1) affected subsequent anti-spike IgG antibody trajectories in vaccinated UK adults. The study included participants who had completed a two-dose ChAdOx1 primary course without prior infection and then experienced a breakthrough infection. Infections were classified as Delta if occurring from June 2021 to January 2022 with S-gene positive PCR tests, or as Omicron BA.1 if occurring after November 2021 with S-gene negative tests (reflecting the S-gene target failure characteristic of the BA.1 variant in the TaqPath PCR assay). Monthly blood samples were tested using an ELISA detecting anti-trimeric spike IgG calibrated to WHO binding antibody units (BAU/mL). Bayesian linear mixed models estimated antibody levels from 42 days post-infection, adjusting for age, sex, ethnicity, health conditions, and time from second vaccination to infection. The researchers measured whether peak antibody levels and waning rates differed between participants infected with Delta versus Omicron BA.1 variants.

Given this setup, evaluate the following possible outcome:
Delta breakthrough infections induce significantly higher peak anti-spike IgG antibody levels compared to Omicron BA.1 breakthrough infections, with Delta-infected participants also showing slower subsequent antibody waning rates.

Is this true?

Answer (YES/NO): NO